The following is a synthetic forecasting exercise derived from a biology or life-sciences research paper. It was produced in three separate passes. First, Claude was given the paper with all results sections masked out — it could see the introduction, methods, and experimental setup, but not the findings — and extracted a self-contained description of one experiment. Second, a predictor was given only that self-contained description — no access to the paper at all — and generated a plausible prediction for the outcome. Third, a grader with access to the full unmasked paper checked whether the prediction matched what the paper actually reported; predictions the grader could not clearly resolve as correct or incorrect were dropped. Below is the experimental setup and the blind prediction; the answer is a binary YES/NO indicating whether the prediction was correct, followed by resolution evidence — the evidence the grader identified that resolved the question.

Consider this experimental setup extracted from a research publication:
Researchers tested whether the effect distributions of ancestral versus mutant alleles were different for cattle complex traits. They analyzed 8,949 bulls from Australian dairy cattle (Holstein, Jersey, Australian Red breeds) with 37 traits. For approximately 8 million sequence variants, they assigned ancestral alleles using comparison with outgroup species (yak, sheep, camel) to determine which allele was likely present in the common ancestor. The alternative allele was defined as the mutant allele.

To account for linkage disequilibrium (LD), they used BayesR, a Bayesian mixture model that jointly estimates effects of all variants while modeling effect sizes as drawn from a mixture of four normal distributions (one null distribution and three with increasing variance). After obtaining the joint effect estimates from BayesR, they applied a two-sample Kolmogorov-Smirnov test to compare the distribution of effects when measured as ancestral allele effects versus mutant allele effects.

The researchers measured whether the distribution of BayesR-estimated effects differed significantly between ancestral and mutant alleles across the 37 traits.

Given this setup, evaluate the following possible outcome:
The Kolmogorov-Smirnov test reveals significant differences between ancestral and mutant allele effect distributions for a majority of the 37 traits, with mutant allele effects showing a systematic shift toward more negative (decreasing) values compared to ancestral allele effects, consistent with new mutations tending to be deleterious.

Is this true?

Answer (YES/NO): NO